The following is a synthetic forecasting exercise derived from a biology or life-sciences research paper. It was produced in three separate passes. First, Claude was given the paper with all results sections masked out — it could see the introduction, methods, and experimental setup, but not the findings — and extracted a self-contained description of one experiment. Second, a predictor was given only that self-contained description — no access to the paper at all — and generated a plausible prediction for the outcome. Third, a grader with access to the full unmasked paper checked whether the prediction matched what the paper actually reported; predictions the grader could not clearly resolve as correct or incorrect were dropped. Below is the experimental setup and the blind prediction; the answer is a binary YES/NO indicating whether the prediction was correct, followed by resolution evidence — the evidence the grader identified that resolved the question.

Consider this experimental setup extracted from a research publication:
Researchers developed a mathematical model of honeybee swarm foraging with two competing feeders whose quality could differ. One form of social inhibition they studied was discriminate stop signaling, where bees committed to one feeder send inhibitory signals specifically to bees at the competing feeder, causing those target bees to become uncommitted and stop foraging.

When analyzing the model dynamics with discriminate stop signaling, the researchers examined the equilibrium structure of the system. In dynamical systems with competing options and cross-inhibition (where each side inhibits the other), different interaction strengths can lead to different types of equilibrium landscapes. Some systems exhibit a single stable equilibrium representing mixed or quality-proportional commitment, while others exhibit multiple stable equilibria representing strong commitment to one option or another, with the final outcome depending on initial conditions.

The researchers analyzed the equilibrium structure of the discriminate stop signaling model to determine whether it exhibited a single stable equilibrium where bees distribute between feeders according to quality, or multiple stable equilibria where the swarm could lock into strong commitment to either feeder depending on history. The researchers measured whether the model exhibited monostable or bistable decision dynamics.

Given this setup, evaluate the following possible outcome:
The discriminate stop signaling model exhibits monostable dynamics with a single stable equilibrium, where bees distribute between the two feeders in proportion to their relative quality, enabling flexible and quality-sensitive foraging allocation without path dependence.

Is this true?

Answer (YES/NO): NO